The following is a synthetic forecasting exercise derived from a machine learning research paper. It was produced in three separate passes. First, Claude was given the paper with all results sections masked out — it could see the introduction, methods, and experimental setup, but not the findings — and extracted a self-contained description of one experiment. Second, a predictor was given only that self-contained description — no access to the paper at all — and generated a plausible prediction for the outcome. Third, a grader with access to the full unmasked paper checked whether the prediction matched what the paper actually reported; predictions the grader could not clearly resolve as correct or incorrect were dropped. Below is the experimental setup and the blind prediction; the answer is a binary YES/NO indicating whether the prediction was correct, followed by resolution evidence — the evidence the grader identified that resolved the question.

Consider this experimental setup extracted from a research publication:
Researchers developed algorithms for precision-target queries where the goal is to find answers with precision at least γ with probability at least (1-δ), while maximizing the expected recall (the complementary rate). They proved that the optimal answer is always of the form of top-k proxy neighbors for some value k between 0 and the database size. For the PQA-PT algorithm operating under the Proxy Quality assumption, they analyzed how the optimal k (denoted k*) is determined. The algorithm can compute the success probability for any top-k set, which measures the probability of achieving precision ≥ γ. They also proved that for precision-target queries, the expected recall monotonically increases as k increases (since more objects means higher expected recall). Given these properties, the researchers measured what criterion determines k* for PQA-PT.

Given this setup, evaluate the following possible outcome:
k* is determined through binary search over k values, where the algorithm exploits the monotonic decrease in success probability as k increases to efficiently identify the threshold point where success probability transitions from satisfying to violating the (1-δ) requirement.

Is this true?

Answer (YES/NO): NO